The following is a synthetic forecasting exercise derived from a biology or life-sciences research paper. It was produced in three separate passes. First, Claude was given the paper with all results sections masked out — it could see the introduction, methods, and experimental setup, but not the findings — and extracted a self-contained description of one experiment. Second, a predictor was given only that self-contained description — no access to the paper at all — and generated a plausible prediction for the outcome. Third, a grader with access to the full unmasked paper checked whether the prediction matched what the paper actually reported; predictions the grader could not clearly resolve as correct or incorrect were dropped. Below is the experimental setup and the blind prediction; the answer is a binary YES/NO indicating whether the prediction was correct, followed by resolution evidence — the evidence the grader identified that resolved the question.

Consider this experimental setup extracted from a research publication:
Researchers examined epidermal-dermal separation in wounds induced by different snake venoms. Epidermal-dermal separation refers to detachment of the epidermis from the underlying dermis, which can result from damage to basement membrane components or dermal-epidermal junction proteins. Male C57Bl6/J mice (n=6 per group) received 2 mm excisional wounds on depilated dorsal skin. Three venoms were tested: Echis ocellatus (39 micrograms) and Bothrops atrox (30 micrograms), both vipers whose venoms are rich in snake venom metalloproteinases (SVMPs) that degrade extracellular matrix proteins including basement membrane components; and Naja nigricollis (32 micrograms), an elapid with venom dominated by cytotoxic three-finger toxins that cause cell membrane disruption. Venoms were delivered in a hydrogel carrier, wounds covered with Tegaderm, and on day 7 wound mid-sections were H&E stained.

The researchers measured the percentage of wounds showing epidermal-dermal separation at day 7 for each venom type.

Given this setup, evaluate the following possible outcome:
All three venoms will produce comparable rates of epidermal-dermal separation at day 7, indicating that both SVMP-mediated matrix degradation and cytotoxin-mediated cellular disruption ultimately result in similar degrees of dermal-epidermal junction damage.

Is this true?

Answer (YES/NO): NO